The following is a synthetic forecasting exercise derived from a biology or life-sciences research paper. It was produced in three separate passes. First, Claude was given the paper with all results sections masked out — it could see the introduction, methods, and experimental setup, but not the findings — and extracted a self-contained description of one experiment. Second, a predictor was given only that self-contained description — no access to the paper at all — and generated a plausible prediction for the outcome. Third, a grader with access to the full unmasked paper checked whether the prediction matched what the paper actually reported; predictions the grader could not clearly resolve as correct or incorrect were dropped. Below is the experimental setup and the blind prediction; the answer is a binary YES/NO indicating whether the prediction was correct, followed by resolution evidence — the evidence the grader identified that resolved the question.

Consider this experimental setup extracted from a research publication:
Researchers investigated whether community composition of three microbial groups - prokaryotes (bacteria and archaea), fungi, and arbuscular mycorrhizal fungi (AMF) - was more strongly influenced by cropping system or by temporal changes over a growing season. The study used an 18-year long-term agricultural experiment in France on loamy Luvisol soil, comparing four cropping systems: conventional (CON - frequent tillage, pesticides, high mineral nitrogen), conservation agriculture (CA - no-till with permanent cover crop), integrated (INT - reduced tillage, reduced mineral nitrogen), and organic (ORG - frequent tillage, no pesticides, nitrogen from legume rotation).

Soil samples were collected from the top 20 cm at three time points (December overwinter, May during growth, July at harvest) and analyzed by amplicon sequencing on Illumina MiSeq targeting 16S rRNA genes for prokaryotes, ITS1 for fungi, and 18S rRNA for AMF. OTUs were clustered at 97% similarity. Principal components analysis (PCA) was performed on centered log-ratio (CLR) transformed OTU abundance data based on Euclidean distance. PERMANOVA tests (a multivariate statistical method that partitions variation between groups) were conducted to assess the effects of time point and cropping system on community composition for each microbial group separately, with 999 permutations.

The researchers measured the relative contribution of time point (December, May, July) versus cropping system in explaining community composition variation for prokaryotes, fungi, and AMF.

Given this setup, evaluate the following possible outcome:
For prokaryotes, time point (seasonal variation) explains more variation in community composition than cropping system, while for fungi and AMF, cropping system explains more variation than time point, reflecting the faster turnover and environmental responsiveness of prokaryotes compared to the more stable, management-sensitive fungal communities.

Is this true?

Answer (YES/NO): YES